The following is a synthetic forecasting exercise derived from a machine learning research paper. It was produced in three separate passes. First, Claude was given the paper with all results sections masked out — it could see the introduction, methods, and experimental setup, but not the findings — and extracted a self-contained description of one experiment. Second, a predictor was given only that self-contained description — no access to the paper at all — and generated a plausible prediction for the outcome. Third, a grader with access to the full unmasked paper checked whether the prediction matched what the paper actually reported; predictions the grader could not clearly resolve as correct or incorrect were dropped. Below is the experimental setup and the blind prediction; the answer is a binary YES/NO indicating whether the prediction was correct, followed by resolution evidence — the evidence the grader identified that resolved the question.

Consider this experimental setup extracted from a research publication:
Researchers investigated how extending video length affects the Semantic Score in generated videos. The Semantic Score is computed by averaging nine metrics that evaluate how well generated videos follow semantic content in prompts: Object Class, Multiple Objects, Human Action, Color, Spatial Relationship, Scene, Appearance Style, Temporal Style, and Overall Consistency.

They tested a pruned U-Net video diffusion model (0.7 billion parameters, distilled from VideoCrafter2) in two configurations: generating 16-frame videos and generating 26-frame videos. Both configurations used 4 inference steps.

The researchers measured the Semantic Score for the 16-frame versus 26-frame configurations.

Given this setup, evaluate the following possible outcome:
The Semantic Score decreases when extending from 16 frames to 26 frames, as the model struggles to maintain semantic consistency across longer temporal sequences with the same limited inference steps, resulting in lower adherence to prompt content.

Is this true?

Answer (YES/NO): YES